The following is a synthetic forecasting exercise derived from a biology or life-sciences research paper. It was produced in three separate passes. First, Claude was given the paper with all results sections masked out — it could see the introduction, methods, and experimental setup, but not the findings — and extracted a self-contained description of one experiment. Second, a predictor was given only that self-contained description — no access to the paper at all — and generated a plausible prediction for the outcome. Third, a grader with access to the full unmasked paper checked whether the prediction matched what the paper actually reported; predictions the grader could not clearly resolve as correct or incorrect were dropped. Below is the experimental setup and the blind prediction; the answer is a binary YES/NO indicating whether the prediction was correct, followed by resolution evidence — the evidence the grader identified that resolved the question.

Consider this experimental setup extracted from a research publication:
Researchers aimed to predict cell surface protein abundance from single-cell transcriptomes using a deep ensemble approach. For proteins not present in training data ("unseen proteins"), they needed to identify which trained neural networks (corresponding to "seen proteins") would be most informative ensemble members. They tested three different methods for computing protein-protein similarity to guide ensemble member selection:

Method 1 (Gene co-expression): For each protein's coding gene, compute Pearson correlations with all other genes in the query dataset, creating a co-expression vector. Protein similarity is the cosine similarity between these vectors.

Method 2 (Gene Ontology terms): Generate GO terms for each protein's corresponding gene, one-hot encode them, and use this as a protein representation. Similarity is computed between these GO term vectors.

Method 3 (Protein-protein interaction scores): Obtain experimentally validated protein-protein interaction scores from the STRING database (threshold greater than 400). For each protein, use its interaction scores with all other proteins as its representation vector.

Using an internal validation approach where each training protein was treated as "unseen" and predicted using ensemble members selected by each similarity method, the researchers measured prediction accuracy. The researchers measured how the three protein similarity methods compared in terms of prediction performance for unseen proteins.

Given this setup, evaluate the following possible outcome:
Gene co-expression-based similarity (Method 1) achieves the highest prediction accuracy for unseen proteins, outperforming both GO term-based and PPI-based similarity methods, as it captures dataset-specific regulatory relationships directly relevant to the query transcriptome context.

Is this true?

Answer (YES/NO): YES